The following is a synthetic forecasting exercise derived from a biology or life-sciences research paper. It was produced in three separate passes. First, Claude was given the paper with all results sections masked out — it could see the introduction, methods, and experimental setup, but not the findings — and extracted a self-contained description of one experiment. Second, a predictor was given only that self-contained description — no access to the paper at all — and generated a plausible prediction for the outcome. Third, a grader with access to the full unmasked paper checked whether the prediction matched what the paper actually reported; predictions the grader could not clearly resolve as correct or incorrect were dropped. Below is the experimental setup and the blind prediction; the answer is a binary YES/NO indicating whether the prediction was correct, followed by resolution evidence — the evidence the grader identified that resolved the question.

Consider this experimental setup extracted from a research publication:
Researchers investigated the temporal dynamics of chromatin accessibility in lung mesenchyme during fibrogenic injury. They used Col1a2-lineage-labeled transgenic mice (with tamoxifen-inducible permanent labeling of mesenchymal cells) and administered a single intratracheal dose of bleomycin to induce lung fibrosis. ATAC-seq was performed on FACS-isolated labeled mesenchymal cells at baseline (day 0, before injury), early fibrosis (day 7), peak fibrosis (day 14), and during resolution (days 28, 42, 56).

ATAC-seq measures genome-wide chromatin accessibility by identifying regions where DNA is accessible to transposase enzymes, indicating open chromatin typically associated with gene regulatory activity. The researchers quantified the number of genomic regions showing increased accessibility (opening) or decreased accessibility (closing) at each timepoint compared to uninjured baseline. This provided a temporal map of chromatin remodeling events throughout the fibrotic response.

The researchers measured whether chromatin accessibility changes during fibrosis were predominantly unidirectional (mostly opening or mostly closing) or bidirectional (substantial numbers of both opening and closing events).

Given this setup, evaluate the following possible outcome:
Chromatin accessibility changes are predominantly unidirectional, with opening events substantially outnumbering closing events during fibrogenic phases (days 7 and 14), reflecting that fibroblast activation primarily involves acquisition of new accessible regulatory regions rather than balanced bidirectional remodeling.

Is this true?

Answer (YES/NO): NO